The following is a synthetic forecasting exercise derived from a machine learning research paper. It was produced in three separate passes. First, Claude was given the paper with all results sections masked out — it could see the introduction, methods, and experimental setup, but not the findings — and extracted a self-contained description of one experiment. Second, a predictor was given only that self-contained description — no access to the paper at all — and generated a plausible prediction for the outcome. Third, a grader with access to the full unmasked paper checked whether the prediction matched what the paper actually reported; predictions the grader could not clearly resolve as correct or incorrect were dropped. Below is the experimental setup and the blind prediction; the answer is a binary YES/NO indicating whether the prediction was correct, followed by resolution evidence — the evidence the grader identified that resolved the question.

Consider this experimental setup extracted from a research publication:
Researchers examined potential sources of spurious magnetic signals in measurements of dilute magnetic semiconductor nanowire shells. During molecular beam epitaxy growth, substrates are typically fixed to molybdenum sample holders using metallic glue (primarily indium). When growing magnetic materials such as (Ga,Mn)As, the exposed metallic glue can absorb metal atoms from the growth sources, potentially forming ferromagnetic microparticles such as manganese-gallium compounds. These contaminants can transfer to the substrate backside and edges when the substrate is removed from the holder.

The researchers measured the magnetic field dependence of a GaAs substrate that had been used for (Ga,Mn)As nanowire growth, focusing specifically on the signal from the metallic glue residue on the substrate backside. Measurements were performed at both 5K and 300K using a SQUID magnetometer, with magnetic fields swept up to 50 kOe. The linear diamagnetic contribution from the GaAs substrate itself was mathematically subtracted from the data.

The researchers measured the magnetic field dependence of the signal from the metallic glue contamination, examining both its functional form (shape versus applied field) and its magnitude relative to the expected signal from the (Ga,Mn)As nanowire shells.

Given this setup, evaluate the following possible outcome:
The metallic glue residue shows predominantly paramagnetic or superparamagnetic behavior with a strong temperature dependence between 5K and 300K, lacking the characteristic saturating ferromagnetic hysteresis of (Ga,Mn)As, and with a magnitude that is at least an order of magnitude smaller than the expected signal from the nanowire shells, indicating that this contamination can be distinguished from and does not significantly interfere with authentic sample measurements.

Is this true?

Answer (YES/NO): NO